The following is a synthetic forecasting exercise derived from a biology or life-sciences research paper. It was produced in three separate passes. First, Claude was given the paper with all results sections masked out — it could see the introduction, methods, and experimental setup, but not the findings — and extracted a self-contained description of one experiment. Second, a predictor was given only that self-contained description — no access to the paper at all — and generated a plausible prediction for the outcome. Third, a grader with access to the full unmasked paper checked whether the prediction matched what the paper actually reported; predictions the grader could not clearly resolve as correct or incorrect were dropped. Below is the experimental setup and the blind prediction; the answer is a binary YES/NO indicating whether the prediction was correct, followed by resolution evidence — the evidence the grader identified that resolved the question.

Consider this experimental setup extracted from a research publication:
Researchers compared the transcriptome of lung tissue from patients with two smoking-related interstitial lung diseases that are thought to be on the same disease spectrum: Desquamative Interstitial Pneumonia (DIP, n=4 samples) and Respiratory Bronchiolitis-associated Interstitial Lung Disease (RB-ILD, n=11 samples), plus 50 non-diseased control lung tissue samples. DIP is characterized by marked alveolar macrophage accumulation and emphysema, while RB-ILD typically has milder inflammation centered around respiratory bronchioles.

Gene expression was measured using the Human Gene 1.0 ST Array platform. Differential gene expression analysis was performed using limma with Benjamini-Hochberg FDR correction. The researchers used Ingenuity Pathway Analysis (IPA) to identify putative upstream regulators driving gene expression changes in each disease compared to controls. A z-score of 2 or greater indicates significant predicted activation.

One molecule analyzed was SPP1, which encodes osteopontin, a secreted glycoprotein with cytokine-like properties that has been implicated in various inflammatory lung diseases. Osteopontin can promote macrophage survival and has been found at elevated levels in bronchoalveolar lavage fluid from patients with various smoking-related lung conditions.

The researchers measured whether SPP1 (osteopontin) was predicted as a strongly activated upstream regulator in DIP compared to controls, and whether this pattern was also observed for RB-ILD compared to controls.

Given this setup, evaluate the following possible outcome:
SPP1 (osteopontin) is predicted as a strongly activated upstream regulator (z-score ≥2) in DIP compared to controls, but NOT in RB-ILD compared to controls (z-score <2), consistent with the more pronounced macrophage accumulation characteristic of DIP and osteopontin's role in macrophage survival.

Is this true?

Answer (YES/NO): YES